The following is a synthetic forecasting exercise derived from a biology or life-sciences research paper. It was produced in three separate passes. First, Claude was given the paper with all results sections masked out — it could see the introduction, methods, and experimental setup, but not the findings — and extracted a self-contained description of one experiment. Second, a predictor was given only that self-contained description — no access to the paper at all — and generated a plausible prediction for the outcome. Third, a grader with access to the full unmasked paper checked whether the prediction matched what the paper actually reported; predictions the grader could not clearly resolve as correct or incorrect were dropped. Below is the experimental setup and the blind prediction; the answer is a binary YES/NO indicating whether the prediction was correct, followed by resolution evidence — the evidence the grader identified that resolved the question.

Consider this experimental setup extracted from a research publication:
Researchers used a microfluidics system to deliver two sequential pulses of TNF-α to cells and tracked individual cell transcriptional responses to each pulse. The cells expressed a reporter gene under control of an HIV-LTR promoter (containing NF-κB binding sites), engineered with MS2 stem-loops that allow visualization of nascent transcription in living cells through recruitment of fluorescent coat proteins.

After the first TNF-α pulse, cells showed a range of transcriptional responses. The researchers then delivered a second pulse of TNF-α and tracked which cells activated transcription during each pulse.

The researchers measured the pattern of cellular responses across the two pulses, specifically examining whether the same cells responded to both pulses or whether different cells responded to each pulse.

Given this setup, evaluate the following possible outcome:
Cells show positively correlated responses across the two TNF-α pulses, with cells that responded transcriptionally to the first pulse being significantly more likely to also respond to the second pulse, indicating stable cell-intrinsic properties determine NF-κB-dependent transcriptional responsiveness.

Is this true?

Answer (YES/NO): YES